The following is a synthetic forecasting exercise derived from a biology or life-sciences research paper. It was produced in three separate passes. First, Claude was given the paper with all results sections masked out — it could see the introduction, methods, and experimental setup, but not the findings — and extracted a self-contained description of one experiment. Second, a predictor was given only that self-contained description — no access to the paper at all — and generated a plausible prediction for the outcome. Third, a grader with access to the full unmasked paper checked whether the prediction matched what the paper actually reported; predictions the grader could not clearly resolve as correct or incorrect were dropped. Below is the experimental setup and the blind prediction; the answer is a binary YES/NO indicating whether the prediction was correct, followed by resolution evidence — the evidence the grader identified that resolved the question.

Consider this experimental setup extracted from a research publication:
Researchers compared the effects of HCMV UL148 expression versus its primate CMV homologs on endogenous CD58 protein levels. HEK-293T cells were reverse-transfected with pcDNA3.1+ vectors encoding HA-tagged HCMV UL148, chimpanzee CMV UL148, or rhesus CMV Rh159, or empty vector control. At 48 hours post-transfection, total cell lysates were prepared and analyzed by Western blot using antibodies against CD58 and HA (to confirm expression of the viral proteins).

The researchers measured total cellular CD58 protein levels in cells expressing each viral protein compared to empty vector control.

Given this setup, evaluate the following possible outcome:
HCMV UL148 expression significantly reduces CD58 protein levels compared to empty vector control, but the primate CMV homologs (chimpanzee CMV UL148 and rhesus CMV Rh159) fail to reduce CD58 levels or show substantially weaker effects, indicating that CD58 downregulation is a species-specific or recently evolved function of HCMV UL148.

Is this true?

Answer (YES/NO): NO